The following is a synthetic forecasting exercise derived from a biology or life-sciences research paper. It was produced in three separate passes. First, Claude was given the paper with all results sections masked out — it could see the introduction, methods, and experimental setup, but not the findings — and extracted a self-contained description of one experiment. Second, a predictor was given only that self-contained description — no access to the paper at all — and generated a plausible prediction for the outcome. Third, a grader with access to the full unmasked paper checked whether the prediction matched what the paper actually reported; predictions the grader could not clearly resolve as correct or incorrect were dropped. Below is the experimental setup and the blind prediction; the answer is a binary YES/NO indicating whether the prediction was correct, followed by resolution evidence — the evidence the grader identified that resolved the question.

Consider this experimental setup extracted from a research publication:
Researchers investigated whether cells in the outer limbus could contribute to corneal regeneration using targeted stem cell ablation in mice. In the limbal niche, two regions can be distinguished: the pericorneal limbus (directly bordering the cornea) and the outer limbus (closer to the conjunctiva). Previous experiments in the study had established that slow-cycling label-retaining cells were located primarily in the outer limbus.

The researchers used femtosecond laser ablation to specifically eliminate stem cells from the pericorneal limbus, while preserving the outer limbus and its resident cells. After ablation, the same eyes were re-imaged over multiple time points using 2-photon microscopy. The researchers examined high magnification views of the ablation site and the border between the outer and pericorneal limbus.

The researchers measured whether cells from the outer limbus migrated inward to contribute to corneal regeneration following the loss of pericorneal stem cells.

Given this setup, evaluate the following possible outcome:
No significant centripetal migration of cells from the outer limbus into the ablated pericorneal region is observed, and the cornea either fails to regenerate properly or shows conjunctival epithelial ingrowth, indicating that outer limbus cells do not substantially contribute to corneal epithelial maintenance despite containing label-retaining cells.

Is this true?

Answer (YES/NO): NO